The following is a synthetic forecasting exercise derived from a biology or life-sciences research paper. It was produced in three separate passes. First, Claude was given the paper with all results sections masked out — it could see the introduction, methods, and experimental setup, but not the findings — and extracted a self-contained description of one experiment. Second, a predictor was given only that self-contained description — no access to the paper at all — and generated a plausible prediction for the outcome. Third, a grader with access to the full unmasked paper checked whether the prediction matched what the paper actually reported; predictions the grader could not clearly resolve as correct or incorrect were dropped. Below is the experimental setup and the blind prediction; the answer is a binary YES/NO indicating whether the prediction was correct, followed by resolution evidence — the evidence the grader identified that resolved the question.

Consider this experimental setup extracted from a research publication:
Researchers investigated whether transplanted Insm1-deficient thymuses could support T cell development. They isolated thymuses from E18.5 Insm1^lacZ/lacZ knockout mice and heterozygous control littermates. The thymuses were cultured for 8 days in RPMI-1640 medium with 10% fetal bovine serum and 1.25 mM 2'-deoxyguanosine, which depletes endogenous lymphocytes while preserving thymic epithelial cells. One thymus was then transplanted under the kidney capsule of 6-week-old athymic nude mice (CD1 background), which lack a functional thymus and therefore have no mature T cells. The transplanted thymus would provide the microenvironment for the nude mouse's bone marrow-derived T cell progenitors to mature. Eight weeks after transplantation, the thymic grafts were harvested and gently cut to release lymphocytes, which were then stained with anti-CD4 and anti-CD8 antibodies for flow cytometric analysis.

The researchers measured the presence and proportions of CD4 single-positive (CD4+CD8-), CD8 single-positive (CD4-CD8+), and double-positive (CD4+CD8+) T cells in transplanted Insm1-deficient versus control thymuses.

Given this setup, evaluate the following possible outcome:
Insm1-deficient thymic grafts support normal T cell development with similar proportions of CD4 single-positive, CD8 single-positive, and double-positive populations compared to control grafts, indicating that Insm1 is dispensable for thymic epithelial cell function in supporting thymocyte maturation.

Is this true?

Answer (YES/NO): YES